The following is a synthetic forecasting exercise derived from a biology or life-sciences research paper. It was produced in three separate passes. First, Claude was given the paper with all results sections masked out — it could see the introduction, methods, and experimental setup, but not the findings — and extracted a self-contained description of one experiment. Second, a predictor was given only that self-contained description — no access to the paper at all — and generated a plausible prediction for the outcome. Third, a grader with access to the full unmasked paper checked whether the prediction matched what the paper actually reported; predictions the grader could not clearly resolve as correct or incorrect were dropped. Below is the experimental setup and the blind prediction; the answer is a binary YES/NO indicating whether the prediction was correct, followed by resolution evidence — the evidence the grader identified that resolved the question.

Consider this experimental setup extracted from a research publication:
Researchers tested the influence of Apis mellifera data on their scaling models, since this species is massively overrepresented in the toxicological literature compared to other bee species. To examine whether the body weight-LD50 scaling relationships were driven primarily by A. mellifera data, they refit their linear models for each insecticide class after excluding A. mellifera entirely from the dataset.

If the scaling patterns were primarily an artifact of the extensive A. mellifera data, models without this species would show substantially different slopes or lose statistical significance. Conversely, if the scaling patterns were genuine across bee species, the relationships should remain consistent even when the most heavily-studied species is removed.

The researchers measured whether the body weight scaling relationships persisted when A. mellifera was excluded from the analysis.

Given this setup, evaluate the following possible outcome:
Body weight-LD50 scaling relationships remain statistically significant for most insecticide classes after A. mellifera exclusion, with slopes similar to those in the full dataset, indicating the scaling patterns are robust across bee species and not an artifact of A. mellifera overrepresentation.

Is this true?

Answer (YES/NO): YES